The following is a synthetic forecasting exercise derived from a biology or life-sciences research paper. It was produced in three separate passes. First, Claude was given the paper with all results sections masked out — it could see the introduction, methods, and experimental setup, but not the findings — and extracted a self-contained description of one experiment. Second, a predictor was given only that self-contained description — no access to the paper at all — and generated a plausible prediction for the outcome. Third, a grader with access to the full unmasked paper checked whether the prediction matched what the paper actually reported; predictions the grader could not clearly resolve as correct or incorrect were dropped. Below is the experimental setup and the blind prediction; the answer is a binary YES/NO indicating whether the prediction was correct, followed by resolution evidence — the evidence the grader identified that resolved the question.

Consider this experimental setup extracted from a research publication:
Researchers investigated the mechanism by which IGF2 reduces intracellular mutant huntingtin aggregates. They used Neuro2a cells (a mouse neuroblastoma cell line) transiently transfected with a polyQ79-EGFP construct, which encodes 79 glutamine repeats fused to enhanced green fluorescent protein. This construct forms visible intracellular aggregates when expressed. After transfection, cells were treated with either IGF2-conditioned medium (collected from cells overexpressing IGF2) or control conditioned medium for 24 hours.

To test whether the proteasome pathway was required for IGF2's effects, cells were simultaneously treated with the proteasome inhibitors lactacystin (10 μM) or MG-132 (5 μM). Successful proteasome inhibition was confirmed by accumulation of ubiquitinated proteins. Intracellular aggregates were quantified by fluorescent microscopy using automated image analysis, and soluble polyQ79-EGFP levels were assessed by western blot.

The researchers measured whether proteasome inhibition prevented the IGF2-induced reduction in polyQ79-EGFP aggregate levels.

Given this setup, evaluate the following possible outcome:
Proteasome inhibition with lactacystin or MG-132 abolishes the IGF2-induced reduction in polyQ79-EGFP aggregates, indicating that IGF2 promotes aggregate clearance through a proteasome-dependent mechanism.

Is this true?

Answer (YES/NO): NO